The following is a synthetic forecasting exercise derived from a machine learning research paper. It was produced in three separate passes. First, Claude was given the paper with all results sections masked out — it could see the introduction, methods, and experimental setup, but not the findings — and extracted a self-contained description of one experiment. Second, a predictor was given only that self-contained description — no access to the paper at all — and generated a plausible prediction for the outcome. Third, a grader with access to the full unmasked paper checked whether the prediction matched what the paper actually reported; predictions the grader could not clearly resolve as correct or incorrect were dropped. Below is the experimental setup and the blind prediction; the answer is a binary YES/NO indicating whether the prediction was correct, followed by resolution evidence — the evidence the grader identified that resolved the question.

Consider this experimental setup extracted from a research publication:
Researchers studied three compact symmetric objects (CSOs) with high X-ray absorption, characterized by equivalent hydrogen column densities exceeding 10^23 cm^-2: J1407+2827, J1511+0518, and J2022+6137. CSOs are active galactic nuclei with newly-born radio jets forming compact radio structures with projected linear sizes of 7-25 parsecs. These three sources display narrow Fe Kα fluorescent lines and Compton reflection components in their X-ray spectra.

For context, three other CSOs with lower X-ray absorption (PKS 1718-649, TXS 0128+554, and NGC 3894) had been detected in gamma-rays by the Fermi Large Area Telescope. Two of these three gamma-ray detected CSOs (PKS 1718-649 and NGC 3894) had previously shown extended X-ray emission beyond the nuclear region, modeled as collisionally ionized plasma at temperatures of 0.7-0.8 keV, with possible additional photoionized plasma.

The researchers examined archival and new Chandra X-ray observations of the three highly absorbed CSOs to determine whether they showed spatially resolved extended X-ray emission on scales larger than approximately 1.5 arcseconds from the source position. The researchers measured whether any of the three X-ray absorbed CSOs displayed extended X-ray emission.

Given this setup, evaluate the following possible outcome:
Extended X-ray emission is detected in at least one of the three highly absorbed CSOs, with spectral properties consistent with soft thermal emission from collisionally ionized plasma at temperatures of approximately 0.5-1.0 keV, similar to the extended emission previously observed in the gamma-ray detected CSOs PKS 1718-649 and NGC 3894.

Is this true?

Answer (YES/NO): NO